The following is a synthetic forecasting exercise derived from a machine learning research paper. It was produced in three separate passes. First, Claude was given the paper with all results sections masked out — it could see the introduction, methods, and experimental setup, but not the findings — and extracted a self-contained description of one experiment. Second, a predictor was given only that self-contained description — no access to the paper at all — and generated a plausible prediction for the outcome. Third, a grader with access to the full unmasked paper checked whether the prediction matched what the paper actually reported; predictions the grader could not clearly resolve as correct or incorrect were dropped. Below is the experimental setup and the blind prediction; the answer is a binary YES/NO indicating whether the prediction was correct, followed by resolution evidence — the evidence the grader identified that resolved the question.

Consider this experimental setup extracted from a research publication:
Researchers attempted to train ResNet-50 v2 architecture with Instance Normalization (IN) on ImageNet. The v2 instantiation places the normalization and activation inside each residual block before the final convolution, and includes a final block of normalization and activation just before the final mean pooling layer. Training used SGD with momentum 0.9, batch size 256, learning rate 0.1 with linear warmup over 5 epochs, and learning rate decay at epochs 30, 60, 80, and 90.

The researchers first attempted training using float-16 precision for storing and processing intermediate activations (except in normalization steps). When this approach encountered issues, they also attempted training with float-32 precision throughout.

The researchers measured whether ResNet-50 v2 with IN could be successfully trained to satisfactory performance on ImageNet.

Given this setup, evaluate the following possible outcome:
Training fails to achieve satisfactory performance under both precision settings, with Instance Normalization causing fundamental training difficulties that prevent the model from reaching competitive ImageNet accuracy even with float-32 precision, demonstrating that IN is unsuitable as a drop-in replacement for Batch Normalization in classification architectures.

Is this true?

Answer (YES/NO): NO